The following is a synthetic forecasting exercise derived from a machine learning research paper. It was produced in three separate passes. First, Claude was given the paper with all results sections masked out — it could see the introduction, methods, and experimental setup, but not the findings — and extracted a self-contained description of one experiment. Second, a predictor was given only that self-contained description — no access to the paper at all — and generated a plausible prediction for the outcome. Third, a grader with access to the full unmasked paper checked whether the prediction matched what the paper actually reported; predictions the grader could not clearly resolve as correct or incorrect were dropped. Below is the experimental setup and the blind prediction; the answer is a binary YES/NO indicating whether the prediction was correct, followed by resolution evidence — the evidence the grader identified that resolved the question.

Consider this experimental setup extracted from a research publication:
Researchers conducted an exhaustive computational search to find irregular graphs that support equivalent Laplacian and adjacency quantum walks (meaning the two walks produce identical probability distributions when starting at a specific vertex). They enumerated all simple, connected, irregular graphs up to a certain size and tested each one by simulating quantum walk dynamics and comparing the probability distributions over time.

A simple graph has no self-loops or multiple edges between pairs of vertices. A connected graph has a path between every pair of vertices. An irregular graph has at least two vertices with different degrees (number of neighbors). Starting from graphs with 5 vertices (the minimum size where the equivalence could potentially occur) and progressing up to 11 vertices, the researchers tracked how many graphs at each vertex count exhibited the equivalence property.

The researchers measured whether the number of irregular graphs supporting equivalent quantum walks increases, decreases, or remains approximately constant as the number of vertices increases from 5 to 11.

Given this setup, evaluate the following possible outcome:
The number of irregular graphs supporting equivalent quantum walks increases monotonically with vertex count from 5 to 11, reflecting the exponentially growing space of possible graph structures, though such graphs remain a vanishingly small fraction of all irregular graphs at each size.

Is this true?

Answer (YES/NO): NO